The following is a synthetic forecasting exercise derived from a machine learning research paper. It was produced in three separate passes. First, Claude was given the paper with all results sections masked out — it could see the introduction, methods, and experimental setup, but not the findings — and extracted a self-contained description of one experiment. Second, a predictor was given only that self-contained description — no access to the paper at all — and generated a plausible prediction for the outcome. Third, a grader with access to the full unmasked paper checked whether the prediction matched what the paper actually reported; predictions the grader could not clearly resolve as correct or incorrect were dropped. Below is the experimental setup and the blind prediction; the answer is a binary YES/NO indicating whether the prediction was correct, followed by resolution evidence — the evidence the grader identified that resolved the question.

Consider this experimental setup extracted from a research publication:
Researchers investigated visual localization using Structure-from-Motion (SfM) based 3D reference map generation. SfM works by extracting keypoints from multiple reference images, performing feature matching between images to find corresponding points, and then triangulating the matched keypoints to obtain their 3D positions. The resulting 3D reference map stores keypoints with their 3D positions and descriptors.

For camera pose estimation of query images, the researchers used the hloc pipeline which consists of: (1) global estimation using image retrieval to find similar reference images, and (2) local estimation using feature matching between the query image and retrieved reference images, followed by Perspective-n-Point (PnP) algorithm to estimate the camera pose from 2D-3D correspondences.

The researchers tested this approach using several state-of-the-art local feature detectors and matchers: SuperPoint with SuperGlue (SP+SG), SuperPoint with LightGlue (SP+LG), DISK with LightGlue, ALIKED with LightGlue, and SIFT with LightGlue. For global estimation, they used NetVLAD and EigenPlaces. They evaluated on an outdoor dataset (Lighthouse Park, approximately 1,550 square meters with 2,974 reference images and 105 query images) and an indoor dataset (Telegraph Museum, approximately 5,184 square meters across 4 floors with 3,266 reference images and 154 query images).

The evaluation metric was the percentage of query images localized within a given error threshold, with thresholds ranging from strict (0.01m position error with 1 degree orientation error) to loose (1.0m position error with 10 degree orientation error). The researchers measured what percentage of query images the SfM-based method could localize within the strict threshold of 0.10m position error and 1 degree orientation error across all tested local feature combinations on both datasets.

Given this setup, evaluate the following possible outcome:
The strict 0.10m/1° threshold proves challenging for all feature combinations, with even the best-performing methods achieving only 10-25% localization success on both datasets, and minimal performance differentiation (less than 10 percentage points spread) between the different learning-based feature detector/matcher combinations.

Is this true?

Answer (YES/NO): NO